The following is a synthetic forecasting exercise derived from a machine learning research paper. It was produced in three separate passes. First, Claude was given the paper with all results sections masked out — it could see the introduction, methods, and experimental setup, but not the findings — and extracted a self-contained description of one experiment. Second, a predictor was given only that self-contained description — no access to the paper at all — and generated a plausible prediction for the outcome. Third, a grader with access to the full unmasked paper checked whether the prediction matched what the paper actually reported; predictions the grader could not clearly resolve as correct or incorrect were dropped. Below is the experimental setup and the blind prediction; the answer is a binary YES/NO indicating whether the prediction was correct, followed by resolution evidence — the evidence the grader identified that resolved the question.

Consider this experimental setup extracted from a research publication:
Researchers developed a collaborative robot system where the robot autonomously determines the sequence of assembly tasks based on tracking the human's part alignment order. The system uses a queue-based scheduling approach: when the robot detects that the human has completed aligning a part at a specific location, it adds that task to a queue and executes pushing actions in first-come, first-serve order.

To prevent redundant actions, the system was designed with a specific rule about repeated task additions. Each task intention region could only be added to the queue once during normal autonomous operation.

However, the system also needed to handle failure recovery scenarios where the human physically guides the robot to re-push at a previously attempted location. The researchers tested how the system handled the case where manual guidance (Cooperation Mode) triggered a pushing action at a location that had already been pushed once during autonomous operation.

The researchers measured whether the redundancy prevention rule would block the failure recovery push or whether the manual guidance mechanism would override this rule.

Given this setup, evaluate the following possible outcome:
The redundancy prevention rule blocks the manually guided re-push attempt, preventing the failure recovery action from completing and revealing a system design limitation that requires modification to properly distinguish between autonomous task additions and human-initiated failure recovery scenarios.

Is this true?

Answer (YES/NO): NO